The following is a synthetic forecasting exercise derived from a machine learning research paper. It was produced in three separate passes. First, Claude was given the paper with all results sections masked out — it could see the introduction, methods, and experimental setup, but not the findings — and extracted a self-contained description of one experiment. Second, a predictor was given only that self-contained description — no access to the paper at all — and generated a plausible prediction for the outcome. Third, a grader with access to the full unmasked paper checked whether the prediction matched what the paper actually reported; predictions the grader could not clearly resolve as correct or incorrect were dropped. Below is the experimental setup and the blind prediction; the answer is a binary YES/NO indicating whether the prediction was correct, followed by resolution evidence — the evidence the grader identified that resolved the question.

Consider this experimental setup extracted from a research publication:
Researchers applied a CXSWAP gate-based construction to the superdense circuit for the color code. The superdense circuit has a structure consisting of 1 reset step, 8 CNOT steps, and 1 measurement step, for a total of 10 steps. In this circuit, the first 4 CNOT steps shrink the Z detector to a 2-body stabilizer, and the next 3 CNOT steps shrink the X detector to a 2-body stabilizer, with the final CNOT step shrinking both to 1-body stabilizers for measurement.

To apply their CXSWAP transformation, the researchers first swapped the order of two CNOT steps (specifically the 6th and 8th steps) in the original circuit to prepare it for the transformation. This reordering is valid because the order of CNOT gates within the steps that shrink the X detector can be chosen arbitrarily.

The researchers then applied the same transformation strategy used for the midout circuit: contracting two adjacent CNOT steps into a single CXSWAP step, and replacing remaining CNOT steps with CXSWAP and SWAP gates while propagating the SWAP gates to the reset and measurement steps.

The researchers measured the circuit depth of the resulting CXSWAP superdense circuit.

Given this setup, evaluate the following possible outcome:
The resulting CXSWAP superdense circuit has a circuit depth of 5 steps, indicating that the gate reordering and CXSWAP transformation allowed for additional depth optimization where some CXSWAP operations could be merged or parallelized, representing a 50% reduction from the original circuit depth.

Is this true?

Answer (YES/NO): NO